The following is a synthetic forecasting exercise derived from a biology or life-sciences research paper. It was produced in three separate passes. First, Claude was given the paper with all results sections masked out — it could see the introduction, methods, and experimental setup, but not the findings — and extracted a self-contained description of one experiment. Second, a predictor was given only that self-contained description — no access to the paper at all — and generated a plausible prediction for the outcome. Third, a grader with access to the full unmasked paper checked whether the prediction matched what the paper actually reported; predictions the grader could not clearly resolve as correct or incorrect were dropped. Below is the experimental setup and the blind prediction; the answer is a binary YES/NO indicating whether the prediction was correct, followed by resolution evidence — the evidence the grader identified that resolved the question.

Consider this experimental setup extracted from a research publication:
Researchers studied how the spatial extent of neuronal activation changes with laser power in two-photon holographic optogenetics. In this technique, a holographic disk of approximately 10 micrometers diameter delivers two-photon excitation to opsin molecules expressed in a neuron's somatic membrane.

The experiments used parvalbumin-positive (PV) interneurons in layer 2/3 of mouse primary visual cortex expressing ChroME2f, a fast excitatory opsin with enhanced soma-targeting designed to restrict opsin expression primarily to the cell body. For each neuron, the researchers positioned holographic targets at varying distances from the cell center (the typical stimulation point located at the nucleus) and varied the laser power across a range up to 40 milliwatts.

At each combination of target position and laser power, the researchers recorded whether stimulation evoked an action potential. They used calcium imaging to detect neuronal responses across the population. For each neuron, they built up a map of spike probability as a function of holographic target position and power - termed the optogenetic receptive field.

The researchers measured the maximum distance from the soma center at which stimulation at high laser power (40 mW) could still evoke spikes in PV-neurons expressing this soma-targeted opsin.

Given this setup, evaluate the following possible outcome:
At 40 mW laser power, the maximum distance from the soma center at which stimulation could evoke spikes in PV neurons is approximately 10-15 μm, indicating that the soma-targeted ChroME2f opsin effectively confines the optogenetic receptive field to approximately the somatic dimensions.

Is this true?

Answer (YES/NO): NO